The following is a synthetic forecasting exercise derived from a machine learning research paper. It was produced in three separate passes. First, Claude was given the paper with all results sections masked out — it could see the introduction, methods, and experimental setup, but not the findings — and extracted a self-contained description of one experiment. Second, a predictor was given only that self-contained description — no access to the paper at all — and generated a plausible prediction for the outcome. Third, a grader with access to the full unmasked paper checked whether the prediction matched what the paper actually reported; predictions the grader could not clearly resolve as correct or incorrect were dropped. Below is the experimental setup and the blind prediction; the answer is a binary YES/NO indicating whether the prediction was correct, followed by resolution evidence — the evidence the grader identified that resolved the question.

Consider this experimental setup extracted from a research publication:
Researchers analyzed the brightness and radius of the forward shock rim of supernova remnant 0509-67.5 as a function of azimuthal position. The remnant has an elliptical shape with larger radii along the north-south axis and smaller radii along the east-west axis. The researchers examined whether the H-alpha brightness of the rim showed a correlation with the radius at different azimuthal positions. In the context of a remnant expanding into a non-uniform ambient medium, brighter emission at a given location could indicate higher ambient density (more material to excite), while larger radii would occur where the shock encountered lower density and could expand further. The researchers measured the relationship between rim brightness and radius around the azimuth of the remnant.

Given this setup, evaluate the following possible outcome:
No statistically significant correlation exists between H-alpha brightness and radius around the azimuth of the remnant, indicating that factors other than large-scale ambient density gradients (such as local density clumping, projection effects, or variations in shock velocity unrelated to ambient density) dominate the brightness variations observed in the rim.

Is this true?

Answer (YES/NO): NO